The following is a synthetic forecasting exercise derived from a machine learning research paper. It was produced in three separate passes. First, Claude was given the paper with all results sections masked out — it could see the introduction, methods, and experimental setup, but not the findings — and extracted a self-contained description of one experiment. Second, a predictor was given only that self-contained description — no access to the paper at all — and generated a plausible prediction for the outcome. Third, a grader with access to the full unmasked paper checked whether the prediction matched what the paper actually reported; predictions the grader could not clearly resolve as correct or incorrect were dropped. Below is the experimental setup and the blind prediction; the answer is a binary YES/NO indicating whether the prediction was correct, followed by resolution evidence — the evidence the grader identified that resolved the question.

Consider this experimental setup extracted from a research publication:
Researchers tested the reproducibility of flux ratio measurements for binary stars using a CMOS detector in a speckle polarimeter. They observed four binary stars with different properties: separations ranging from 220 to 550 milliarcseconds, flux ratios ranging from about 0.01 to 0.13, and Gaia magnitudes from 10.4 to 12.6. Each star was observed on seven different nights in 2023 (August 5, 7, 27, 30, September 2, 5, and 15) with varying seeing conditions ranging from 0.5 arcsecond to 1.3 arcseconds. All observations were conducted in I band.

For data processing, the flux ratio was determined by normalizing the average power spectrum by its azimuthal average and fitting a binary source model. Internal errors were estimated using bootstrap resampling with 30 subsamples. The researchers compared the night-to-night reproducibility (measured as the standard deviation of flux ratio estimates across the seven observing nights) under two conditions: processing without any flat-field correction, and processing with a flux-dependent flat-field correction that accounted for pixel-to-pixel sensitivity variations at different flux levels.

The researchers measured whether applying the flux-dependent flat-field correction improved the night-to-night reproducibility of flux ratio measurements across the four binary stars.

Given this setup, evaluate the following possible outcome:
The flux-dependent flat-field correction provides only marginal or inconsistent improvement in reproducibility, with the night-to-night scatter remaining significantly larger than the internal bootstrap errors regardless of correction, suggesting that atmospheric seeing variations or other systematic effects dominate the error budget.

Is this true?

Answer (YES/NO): NO